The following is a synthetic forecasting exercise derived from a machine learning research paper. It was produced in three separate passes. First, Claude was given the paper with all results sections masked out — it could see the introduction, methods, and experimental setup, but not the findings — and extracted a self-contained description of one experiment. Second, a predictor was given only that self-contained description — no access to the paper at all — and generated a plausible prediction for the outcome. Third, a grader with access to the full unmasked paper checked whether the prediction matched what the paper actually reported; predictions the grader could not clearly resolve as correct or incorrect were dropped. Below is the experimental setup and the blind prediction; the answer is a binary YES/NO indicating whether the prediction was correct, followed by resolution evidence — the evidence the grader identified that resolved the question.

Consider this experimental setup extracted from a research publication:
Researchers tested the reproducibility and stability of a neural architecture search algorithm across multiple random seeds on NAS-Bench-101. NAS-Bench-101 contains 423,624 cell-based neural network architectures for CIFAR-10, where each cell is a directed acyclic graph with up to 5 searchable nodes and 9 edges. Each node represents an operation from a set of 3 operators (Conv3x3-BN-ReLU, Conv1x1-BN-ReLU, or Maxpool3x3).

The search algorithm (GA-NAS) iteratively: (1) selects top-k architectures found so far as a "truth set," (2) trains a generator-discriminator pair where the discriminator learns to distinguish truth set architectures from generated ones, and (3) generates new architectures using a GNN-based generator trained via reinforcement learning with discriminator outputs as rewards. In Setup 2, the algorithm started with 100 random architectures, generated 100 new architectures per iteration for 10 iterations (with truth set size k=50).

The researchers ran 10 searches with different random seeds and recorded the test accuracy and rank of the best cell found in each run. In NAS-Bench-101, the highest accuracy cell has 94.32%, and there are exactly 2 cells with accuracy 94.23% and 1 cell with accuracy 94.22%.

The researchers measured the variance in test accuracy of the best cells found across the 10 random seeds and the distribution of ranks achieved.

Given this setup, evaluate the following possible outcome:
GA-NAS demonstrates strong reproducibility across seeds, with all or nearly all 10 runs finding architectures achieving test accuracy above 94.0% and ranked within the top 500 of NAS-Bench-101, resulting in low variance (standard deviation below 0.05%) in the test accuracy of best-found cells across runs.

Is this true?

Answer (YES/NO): YES